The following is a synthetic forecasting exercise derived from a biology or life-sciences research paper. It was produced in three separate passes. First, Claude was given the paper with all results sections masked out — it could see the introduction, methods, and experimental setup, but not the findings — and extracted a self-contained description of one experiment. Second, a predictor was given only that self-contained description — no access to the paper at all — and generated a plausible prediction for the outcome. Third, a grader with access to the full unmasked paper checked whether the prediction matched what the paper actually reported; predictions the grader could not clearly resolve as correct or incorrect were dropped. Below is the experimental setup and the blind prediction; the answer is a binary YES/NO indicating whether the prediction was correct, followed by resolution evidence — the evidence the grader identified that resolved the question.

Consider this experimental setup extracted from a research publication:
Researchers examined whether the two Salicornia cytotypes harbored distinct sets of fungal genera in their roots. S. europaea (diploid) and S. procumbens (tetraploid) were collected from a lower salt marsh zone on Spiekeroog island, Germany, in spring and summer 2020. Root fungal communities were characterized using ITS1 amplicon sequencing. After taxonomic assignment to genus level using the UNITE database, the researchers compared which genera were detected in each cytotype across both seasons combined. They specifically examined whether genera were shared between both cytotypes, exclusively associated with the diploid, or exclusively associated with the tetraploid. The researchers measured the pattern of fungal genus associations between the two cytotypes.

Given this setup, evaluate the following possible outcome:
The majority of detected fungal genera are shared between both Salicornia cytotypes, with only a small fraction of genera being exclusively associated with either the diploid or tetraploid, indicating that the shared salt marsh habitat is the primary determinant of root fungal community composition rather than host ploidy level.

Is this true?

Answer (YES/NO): NO